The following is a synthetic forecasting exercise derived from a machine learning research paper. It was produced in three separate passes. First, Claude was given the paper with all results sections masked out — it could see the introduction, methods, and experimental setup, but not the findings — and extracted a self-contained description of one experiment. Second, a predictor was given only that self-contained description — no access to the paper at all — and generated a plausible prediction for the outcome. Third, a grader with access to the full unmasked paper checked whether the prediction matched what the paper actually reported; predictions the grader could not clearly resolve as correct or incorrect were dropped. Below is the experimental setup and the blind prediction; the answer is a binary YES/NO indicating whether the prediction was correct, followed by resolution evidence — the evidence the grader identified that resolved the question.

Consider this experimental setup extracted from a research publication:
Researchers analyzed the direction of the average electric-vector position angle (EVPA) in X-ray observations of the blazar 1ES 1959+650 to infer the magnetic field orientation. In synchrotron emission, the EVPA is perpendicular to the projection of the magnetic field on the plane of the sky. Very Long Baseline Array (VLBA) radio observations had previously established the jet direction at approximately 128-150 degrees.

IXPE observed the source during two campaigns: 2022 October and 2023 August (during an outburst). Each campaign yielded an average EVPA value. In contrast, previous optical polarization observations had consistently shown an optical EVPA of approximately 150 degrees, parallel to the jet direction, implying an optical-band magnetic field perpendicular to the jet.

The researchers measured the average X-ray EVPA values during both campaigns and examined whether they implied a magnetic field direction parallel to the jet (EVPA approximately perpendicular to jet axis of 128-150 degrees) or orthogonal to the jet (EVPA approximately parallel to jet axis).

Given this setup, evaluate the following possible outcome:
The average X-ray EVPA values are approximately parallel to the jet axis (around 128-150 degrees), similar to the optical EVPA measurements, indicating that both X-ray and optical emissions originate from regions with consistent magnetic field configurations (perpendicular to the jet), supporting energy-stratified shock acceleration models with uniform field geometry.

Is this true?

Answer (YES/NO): NO